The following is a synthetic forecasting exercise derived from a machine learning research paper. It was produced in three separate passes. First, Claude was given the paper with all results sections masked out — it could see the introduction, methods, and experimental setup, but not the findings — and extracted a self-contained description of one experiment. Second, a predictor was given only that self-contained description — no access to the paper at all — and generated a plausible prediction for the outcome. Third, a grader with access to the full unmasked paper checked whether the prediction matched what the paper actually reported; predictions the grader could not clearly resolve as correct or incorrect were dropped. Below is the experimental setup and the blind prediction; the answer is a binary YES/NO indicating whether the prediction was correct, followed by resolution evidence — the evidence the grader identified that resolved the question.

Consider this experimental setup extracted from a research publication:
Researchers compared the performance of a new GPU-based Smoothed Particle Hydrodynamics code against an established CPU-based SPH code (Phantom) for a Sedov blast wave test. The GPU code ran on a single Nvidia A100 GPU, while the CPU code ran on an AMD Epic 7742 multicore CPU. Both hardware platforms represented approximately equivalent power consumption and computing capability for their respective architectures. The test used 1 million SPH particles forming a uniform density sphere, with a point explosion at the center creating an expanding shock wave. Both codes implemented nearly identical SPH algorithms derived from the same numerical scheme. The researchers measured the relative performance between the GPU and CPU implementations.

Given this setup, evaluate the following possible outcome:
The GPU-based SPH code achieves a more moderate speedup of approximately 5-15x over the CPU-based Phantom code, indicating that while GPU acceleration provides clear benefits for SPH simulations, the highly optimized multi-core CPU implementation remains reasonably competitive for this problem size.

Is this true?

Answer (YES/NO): YES